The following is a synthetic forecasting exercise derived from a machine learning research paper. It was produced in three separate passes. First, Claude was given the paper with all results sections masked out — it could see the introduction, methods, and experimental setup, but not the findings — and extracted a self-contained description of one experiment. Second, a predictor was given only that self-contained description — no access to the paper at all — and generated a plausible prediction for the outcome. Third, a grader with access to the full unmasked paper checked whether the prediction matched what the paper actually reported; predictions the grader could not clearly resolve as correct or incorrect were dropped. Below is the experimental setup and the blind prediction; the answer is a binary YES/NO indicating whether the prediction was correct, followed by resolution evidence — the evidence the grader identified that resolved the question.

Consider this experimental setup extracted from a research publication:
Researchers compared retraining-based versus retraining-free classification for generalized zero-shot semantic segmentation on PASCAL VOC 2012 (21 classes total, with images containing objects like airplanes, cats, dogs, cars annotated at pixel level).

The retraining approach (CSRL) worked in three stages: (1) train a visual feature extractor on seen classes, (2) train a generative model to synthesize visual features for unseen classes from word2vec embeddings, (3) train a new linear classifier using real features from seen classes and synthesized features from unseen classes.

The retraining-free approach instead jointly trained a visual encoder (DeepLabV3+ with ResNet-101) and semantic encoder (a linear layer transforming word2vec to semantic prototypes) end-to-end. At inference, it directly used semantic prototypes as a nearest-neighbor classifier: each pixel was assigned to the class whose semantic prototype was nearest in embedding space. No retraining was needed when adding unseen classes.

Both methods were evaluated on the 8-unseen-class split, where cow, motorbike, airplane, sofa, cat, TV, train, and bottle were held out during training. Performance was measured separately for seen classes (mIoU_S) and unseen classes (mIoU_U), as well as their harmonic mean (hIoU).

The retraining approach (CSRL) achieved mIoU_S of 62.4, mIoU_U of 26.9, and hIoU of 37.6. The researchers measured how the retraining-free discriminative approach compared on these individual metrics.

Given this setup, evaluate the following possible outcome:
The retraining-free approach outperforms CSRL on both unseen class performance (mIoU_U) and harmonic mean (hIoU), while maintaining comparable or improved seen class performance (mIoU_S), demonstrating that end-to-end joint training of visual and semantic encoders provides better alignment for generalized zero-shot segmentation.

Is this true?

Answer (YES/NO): NO